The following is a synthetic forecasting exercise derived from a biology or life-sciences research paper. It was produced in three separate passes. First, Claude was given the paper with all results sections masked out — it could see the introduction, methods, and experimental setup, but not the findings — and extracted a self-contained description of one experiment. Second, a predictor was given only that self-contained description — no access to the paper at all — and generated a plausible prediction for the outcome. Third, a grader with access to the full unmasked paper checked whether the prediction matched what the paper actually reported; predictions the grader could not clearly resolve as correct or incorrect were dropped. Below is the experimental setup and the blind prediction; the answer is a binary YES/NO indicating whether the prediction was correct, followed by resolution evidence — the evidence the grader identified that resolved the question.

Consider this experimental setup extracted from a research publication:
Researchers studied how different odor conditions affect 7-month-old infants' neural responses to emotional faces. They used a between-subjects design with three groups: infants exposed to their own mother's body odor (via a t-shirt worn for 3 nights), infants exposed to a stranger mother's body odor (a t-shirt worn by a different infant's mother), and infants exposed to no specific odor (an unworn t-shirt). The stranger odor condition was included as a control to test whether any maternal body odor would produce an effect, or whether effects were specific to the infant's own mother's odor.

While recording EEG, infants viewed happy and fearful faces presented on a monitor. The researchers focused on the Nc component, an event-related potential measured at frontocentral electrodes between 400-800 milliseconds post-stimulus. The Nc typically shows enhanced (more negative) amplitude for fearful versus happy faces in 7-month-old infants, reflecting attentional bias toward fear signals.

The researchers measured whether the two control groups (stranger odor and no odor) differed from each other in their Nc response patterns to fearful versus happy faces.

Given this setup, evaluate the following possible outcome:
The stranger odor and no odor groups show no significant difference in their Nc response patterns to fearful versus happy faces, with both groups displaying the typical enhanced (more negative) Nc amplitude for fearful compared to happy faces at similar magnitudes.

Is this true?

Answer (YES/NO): YES